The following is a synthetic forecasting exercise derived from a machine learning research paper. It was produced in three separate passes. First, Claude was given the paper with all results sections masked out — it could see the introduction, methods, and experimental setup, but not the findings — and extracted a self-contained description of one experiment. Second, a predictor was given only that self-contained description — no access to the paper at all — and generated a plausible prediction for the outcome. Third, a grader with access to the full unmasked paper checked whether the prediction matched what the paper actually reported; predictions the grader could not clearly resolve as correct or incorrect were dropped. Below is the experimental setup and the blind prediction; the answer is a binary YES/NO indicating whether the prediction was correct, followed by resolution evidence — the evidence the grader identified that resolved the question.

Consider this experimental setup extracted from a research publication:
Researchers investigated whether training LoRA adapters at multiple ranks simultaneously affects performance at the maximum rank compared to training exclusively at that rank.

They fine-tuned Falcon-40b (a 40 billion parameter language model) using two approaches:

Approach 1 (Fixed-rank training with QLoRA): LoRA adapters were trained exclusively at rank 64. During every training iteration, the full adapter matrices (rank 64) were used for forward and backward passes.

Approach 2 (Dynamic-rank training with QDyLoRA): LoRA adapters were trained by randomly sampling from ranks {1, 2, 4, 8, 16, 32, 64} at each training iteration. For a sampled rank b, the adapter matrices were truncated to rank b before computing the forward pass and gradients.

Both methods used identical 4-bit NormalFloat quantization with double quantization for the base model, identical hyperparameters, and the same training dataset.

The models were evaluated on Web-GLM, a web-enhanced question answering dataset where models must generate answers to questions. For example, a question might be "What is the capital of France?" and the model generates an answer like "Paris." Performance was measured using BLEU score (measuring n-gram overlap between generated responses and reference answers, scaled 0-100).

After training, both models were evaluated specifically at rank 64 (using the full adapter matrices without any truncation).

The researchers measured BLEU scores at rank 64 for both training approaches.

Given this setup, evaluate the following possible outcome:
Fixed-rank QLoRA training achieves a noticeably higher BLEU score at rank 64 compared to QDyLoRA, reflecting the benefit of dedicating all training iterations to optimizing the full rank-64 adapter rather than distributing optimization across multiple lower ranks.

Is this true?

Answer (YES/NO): YES